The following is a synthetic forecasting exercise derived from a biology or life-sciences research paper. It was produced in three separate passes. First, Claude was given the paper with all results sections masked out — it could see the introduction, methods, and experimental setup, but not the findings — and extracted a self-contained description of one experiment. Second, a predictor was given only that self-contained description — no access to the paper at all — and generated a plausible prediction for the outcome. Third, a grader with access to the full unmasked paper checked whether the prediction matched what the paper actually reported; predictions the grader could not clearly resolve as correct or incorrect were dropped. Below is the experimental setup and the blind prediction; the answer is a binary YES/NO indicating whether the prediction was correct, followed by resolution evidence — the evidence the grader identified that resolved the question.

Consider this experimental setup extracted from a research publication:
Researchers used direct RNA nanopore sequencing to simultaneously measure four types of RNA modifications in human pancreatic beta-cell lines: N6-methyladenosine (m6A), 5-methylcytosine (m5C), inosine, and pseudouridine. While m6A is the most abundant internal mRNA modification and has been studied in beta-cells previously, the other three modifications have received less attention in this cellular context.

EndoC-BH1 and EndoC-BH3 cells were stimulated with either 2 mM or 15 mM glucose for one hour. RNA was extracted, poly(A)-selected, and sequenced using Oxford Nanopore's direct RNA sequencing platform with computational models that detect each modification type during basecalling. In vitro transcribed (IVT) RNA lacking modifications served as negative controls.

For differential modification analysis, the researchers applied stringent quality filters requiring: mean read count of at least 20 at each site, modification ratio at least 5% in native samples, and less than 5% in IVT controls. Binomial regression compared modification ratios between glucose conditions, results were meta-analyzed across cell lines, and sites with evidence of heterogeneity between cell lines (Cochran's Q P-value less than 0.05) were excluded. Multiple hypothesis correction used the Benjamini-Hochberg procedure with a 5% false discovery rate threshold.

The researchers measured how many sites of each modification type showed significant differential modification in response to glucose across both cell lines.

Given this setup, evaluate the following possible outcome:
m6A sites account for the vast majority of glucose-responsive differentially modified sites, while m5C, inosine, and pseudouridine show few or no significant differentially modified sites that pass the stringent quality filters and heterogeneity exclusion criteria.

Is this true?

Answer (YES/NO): NO